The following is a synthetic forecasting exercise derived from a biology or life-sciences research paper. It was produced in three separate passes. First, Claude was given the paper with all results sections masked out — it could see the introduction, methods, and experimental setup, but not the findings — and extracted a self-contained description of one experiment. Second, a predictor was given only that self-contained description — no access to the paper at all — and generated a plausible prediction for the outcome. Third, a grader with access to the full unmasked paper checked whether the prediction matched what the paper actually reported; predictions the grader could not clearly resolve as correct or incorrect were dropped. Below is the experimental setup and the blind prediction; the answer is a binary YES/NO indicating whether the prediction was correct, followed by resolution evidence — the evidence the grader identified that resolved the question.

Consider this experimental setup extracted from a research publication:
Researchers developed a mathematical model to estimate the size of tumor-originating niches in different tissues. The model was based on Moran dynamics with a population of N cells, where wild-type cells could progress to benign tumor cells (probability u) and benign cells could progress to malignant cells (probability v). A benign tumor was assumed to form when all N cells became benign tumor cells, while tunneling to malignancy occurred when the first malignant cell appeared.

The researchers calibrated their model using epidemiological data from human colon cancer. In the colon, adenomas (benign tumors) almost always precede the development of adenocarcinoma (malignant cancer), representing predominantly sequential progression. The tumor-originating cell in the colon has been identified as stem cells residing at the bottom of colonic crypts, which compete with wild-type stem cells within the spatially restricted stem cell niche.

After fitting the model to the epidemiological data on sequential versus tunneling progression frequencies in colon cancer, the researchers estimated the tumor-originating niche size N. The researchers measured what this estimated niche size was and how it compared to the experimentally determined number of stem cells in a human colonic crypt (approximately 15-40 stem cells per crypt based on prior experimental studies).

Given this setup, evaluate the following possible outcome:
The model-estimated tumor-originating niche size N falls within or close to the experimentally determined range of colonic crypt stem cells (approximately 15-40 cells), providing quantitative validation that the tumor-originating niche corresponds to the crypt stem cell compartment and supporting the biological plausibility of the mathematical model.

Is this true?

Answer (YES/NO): YES